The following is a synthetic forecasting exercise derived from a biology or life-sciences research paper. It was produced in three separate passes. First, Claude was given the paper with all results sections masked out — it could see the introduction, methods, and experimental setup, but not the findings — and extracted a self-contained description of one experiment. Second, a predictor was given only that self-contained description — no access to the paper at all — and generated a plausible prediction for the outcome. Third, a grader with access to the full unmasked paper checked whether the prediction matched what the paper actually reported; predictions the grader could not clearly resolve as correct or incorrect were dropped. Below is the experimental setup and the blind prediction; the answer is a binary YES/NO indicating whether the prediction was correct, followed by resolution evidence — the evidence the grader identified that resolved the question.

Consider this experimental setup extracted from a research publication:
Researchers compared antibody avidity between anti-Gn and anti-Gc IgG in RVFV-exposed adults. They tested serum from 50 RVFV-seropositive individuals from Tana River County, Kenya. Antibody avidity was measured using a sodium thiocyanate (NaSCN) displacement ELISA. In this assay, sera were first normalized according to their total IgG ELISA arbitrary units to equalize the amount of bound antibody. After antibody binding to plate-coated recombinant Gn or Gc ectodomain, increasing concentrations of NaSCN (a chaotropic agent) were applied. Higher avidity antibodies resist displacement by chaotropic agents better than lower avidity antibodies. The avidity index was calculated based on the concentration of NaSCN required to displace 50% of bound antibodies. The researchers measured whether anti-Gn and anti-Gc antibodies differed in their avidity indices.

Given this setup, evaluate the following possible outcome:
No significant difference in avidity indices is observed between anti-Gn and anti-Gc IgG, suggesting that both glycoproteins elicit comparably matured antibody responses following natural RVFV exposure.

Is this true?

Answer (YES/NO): NO